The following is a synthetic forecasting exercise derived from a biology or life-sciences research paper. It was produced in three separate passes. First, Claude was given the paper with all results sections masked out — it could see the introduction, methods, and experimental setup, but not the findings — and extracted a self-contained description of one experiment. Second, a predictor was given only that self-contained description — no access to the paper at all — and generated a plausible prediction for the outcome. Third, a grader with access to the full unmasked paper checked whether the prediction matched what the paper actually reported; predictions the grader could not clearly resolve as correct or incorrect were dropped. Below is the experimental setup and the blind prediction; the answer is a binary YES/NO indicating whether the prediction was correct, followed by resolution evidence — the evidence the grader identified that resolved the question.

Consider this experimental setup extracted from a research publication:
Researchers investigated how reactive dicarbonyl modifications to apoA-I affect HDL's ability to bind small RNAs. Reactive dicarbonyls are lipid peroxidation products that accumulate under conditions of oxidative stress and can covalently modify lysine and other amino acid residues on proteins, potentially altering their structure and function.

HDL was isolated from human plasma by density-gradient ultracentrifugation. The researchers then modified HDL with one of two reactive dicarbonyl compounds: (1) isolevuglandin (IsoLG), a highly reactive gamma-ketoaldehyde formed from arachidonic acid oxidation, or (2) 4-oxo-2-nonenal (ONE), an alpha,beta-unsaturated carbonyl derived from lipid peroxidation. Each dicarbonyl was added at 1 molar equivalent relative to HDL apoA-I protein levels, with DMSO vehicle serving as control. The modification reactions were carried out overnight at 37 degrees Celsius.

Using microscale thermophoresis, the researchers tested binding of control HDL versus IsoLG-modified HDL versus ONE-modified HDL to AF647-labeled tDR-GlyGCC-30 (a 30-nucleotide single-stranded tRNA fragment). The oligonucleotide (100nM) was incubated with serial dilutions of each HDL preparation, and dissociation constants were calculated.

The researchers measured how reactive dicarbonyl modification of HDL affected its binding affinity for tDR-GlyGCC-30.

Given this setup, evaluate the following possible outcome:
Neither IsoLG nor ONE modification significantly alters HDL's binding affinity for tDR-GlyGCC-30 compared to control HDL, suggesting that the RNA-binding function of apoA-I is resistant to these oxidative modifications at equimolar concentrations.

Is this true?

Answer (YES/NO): YES